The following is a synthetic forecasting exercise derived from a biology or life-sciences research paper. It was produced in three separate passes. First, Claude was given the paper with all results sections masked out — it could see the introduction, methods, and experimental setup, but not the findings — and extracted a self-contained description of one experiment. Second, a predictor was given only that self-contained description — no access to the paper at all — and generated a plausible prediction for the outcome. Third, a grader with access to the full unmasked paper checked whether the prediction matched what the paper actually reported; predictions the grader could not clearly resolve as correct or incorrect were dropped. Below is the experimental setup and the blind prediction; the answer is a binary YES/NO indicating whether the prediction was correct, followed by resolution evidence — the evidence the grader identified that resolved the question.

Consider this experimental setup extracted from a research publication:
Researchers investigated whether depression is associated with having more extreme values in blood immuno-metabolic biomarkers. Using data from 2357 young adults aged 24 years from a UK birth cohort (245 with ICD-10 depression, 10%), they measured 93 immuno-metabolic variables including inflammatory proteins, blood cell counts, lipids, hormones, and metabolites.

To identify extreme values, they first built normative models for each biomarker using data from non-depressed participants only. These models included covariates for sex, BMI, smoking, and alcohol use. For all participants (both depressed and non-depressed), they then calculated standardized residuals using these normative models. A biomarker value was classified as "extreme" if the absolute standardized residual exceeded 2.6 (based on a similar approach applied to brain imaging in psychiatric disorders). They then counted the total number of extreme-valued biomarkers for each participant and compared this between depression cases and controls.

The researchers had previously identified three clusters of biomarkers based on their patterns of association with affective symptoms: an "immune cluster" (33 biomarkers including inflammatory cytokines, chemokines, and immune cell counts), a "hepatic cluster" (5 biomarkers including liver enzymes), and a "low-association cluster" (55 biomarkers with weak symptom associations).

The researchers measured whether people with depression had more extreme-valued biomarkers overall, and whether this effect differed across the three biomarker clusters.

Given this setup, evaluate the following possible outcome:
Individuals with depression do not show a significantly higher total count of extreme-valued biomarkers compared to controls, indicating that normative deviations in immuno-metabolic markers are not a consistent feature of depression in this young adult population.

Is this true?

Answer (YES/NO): NO